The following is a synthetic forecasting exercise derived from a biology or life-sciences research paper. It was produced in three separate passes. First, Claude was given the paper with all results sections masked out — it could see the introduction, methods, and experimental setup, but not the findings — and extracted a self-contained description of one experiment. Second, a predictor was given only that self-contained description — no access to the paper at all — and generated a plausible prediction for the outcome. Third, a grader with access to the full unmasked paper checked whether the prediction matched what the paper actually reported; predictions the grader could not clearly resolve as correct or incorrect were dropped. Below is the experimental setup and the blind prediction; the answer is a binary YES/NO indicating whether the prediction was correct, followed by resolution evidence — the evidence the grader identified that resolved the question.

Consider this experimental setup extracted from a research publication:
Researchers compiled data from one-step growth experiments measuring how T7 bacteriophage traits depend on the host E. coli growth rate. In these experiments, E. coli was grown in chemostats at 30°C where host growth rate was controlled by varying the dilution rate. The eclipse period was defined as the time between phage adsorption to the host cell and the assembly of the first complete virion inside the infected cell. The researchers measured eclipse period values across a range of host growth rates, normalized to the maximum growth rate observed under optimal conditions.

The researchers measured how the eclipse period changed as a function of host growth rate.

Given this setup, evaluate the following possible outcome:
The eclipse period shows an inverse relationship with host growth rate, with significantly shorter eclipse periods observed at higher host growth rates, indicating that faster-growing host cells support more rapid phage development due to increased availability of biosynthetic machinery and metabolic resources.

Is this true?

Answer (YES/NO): YES